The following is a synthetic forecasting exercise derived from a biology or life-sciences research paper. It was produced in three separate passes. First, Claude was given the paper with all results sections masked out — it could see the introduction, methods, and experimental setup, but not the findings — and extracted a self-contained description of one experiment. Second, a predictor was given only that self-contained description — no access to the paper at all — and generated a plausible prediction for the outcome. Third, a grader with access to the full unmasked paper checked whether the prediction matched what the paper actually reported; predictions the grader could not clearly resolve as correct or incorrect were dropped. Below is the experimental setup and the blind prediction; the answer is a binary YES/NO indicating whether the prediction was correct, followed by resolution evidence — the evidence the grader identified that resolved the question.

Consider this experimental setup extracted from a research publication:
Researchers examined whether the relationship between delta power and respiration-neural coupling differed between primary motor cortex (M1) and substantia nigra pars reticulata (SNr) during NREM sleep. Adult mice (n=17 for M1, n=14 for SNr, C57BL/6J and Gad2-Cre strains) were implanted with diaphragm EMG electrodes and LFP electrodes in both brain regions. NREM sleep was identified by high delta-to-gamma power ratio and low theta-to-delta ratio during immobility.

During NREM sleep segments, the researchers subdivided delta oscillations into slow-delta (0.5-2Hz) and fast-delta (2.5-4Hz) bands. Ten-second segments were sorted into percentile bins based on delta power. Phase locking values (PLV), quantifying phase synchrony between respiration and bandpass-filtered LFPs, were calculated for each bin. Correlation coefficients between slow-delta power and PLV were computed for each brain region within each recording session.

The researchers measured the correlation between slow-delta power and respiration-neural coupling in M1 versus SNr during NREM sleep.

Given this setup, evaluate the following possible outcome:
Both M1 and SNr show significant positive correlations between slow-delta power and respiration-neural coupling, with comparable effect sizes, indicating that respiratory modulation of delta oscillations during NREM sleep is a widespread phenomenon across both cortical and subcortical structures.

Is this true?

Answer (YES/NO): NO